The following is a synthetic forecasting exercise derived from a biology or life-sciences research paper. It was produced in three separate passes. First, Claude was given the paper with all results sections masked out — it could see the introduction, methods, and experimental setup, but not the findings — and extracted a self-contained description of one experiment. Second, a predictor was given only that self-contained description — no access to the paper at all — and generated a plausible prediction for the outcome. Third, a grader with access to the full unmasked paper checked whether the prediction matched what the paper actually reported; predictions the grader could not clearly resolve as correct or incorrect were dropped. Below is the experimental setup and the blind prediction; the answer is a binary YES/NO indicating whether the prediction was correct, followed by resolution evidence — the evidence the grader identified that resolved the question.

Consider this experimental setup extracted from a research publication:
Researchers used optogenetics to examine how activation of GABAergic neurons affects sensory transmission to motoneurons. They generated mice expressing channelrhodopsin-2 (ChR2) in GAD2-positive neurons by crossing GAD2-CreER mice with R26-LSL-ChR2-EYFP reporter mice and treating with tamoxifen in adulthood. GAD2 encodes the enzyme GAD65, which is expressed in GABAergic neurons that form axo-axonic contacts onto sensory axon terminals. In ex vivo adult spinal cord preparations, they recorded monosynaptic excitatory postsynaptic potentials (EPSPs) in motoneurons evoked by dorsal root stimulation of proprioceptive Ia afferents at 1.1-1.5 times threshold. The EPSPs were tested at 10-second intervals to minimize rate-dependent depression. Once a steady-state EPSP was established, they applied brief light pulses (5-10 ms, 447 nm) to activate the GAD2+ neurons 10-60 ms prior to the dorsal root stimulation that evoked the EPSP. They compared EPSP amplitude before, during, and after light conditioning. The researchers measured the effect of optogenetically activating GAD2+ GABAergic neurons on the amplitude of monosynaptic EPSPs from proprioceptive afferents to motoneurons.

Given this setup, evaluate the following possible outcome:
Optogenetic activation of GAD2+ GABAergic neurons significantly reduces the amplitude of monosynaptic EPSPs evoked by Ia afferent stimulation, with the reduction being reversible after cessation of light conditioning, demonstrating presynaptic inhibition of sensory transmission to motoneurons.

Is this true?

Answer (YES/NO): NO